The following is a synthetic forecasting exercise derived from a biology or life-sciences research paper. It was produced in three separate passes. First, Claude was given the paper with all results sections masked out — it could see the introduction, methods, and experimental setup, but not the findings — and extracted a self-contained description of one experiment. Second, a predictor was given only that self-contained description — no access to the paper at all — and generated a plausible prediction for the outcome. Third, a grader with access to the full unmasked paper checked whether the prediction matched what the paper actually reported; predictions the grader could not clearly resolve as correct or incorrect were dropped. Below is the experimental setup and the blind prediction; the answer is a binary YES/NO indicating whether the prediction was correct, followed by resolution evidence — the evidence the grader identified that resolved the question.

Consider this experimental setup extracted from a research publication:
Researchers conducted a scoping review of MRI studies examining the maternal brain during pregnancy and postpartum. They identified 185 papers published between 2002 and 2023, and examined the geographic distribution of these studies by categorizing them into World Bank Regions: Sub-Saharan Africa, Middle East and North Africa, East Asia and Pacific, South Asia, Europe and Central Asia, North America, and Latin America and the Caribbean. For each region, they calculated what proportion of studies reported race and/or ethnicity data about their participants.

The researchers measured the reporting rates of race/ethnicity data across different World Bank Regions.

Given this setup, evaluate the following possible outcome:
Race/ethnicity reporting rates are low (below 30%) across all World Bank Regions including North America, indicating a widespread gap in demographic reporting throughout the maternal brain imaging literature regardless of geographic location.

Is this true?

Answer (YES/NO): NO